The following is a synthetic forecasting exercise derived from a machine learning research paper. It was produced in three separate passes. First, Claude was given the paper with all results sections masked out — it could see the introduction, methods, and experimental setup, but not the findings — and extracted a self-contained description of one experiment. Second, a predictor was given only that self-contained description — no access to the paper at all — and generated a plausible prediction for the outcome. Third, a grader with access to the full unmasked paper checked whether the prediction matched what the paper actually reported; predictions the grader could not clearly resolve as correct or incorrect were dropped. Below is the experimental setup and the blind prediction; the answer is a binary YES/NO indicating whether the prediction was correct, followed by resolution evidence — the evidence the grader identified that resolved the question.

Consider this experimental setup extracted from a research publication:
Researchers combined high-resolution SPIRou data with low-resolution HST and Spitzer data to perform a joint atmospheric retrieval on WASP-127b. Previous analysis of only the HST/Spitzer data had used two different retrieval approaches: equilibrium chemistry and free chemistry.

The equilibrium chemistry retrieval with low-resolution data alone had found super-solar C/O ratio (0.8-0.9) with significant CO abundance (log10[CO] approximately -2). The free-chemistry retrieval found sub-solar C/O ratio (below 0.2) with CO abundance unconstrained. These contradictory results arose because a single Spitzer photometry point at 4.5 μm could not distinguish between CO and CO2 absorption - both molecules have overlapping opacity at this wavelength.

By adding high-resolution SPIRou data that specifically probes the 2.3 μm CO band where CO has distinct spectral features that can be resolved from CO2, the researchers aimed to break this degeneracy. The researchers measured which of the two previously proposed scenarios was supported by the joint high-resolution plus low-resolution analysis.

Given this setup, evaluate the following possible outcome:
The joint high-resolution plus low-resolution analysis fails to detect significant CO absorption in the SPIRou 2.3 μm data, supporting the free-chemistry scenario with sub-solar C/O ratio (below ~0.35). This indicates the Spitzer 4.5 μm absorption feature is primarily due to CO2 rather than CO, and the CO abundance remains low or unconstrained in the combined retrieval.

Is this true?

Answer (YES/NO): YES